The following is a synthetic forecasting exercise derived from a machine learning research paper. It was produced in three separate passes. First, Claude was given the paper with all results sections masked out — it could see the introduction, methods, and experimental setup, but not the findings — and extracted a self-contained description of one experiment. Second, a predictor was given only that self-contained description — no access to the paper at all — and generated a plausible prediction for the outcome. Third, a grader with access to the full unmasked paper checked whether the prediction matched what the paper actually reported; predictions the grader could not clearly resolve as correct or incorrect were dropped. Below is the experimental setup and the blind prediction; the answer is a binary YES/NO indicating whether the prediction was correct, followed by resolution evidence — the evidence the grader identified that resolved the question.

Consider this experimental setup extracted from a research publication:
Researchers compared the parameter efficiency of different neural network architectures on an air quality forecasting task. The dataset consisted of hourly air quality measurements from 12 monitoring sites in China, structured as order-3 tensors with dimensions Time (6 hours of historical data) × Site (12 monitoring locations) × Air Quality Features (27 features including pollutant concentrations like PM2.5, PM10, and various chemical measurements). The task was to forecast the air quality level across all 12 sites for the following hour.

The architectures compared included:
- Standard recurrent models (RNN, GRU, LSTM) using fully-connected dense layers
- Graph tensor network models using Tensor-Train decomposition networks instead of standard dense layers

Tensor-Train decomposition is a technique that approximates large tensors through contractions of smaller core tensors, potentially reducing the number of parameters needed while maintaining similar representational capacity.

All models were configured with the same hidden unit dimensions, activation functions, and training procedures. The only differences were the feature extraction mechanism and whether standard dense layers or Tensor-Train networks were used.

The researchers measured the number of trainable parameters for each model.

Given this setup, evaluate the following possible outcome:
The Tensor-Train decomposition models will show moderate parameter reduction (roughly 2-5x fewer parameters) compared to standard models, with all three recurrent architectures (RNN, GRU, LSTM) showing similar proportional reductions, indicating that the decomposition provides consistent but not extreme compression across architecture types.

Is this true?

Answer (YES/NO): NO